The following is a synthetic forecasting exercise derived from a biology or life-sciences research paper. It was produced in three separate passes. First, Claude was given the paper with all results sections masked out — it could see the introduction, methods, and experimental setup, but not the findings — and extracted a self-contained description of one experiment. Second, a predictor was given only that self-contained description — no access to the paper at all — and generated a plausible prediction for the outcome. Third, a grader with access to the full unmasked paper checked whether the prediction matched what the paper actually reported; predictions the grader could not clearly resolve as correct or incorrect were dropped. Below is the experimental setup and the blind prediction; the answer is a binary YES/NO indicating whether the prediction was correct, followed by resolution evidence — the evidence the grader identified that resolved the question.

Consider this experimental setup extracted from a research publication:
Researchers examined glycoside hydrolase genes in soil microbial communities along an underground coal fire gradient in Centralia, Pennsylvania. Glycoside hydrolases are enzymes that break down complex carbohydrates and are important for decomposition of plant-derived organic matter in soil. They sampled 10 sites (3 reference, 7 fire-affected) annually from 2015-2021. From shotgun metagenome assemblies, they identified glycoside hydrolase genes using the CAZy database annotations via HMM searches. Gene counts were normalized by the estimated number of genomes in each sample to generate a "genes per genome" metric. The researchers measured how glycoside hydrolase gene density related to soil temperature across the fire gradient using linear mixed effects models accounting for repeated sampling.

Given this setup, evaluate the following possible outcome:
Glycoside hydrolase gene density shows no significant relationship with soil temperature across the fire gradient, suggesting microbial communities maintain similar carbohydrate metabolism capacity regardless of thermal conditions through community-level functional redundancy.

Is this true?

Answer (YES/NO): NO